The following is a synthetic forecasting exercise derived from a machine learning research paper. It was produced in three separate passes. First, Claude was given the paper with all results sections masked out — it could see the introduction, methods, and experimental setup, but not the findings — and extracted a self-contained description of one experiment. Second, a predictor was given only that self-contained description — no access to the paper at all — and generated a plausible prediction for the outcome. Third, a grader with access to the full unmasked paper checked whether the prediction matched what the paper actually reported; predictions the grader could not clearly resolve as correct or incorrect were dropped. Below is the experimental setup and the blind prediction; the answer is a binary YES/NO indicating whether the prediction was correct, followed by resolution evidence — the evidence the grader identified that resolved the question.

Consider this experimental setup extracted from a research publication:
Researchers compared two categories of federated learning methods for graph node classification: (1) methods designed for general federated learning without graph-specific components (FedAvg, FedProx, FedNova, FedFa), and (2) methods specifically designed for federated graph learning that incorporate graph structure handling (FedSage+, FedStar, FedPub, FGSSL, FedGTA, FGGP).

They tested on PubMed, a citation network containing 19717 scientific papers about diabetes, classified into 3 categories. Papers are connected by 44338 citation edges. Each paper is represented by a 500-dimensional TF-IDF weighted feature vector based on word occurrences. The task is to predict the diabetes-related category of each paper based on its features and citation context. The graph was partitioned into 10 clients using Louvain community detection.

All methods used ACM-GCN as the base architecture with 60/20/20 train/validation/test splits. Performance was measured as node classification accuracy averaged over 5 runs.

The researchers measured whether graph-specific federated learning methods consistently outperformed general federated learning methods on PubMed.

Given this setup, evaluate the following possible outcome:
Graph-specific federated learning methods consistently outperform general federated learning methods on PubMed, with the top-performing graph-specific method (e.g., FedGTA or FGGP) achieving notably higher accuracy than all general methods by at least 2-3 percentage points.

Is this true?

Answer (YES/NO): NO